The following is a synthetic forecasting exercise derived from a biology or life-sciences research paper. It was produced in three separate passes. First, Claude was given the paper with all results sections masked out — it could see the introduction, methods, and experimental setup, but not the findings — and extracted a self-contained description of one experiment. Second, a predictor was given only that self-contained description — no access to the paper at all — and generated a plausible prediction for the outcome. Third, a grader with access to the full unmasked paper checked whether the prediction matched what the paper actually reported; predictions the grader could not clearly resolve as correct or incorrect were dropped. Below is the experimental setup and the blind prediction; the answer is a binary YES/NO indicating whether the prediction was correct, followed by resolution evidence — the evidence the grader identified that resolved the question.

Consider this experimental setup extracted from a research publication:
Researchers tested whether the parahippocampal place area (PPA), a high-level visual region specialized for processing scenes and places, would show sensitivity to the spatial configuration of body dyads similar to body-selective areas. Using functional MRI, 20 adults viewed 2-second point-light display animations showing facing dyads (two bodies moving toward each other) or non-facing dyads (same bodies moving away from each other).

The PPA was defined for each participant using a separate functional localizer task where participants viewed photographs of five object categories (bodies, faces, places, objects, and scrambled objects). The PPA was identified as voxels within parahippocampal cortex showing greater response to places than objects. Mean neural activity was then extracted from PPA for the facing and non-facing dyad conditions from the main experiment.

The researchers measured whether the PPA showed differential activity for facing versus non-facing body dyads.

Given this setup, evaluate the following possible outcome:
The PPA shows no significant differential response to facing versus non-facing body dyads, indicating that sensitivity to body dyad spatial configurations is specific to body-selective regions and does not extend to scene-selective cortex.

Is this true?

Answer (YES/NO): YES